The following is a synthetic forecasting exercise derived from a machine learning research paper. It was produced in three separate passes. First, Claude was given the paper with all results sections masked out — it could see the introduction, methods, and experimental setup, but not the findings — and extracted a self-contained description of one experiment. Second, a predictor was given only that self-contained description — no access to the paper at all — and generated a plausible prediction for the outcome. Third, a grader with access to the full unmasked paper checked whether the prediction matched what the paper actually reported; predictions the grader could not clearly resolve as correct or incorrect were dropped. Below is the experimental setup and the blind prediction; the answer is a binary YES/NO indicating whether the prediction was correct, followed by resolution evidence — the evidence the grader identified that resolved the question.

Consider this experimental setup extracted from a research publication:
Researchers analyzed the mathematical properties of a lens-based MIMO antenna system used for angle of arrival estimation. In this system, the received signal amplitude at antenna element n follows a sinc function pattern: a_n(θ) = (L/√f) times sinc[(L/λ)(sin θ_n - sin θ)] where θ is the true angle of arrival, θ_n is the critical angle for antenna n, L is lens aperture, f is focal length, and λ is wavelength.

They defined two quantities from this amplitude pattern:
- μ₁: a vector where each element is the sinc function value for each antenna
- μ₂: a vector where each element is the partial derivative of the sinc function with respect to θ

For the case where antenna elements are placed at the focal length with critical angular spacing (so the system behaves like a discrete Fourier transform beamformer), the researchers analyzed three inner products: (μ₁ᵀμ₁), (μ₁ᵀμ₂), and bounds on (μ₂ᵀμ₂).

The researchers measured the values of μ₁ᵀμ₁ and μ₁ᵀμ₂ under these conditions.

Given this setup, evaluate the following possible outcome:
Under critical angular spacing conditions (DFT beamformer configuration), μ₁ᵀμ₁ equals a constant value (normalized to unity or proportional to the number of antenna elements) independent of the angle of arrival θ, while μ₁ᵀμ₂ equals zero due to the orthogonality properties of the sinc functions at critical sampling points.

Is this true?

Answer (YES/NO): YES